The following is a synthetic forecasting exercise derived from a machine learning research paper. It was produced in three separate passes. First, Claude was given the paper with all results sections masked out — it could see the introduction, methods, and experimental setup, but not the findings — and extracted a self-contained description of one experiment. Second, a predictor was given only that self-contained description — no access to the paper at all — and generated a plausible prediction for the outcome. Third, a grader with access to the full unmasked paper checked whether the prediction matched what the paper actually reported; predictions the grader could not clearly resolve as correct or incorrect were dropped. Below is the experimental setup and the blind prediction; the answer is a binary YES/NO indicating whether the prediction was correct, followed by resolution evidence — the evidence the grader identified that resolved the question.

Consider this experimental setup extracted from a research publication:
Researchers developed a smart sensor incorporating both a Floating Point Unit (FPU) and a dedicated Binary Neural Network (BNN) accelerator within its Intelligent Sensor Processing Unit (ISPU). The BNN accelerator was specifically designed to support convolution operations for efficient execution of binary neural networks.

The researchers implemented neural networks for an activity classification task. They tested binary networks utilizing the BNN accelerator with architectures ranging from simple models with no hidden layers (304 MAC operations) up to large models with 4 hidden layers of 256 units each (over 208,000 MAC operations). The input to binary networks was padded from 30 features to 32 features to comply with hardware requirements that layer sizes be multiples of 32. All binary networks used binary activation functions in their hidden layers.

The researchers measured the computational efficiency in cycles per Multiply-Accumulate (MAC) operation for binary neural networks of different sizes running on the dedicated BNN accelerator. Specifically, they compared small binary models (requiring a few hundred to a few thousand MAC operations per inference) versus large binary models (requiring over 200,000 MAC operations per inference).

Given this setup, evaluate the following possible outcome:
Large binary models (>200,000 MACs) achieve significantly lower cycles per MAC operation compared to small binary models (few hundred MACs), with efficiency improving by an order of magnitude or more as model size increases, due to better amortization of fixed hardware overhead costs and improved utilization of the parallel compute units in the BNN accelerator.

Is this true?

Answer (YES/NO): YES